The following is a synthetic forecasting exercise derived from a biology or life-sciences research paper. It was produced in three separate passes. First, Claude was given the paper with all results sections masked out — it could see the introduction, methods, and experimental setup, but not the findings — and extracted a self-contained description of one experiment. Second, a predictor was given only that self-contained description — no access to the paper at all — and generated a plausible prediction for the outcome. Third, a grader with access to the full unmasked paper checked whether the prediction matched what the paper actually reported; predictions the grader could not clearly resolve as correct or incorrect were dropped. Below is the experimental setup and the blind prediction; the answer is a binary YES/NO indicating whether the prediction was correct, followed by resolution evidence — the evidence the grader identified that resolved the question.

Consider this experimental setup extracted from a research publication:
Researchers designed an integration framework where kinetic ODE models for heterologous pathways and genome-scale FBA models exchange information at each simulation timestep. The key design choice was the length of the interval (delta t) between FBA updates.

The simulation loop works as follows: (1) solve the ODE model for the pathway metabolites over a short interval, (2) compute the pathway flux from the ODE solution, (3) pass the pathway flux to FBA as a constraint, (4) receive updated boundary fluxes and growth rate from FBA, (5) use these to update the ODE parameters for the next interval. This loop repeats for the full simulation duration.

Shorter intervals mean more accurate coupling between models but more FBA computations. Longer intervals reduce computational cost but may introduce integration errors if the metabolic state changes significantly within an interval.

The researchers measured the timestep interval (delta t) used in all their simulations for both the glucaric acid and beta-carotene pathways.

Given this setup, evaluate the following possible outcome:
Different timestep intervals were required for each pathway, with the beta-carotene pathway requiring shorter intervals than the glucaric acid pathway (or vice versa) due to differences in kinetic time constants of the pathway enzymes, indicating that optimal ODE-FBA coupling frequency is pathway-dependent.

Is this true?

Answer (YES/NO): NO